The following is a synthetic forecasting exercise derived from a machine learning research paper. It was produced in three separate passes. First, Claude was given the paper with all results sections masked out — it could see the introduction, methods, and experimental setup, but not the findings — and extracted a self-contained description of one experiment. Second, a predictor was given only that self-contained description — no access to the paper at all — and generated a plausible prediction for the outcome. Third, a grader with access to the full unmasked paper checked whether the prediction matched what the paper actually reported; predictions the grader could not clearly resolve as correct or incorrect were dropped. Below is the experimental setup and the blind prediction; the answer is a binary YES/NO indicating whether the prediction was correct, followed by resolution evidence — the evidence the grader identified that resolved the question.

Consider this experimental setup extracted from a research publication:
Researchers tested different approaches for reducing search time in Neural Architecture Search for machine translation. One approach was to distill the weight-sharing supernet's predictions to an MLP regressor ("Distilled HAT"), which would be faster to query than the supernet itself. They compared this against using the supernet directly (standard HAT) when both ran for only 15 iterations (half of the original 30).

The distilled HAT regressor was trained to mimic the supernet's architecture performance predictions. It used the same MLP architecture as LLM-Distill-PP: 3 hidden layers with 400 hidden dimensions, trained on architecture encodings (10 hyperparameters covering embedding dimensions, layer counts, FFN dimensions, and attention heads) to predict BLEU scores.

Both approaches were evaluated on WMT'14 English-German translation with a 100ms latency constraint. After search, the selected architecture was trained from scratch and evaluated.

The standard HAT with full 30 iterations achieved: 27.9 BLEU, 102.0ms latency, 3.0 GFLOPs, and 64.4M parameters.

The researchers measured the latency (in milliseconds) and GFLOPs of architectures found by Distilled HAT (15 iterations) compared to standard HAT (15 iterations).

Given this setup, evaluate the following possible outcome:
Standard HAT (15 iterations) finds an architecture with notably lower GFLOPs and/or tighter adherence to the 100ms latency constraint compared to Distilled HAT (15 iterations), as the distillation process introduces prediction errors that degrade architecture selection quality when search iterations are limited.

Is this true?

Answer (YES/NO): YES